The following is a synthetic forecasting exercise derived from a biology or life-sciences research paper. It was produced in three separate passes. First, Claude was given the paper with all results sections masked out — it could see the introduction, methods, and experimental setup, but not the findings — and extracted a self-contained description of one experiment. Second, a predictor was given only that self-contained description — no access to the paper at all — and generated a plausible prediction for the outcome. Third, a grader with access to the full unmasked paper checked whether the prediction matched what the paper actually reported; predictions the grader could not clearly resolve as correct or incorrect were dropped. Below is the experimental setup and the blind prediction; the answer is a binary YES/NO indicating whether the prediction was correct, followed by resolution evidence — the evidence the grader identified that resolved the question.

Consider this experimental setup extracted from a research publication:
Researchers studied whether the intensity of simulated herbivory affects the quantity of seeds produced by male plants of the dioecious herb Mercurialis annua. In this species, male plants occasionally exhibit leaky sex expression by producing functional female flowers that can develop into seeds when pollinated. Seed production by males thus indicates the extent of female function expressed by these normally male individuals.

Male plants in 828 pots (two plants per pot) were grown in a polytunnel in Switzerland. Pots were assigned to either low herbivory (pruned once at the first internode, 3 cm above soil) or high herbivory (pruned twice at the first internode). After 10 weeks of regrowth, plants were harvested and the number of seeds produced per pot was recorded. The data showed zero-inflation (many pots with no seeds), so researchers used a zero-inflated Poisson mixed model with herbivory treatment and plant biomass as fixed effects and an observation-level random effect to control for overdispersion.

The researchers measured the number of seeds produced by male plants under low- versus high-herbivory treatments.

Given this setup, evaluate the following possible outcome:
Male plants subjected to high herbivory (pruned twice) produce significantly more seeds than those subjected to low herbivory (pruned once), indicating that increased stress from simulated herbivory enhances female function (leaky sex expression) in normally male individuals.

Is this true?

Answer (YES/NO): YES